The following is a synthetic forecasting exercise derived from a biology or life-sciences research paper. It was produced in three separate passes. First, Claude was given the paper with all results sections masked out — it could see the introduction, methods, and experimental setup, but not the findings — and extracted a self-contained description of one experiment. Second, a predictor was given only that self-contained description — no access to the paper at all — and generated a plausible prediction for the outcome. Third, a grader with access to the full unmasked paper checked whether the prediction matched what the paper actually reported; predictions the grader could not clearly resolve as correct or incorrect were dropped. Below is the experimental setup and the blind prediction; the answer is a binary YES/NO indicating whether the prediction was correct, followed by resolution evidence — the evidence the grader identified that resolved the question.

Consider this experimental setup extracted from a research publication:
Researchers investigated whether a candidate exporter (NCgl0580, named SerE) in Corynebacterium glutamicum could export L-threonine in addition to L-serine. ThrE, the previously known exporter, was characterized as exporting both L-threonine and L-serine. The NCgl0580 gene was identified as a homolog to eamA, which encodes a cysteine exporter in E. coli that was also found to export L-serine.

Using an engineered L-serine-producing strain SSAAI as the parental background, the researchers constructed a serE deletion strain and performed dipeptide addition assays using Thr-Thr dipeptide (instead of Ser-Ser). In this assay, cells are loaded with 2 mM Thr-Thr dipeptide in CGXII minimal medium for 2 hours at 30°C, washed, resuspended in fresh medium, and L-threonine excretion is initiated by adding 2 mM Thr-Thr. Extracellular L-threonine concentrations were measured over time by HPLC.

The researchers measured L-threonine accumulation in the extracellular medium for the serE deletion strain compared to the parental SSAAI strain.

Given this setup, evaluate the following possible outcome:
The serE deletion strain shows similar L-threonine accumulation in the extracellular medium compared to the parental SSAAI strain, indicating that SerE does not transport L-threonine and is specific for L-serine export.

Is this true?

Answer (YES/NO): NO